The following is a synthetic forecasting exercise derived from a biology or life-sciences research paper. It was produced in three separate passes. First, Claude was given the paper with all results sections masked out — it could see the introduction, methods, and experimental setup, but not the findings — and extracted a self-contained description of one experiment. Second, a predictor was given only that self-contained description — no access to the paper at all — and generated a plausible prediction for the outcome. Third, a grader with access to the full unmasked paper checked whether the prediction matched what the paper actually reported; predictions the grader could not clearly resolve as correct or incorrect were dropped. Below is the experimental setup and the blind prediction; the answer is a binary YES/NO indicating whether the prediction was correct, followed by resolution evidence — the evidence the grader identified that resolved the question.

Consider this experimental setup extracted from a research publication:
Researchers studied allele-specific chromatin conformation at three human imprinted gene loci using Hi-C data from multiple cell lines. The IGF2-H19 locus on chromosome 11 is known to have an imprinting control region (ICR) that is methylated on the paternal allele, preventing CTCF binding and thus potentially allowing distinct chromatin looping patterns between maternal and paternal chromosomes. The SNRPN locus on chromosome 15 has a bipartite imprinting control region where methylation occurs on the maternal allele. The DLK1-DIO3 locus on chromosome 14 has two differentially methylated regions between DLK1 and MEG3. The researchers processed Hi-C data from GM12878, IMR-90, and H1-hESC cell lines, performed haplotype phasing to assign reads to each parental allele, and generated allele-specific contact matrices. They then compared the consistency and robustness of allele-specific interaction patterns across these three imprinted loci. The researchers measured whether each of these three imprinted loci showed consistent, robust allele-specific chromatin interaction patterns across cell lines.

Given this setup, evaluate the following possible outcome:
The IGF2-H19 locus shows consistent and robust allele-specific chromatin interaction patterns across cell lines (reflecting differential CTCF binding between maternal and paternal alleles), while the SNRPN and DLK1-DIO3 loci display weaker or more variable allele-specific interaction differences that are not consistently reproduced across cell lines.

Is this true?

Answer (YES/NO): YES